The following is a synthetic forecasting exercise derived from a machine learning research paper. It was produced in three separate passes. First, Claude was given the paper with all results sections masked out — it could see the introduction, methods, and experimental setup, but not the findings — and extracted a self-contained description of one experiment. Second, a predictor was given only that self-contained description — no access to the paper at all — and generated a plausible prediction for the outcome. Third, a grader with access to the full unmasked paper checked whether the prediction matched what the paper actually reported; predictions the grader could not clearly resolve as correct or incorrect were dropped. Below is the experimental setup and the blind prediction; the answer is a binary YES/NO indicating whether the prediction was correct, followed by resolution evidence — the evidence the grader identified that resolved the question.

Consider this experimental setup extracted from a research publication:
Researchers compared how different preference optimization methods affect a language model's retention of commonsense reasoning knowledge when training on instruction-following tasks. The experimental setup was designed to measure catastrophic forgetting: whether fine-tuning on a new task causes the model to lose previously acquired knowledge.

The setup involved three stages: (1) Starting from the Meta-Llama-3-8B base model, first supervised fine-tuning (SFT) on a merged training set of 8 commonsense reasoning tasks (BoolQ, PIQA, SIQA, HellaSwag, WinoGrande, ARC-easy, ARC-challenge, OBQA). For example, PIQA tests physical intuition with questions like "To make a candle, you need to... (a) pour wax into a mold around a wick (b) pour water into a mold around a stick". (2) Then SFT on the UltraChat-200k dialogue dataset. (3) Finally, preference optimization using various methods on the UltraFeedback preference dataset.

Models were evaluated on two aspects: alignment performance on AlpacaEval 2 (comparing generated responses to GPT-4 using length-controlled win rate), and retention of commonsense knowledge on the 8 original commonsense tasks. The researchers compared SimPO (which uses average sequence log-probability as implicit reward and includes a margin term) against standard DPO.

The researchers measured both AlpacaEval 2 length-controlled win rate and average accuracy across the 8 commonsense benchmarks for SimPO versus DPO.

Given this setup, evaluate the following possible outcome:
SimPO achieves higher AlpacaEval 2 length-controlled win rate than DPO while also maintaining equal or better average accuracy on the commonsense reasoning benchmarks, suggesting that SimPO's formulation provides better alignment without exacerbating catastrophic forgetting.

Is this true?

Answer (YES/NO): NO